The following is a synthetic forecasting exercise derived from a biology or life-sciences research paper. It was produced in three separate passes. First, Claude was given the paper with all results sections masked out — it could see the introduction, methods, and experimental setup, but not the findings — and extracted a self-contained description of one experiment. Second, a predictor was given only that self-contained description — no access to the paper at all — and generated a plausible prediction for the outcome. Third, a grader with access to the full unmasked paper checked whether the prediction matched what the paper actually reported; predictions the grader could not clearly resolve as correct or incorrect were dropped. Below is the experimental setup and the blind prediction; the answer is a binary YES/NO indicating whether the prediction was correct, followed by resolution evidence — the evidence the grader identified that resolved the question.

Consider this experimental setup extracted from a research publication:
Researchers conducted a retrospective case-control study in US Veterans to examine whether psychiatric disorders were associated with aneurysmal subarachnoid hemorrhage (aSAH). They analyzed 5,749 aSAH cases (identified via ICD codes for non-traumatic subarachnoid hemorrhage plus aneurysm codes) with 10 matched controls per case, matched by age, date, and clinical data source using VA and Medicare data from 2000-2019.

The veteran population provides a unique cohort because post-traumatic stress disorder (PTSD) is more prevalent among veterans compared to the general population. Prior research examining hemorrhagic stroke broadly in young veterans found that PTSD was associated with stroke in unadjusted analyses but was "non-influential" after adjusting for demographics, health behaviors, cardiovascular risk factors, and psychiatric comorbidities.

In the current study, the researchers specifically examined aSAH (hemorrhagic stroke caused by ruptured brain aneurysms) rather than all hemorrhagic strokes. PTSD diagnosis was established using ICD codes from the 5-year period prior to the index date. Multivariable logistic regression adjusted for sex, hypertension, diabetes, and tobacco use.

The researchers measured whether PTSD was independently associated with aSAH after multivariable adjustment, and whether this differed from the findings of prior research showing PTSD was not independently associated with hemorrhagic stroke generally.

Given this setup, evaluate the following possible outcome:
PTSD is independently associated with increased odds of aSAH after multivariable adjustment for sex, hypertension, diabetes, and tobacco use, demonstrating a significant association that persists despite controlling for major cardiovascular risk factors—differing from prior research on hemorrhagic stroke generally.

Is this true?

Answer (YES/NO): YES